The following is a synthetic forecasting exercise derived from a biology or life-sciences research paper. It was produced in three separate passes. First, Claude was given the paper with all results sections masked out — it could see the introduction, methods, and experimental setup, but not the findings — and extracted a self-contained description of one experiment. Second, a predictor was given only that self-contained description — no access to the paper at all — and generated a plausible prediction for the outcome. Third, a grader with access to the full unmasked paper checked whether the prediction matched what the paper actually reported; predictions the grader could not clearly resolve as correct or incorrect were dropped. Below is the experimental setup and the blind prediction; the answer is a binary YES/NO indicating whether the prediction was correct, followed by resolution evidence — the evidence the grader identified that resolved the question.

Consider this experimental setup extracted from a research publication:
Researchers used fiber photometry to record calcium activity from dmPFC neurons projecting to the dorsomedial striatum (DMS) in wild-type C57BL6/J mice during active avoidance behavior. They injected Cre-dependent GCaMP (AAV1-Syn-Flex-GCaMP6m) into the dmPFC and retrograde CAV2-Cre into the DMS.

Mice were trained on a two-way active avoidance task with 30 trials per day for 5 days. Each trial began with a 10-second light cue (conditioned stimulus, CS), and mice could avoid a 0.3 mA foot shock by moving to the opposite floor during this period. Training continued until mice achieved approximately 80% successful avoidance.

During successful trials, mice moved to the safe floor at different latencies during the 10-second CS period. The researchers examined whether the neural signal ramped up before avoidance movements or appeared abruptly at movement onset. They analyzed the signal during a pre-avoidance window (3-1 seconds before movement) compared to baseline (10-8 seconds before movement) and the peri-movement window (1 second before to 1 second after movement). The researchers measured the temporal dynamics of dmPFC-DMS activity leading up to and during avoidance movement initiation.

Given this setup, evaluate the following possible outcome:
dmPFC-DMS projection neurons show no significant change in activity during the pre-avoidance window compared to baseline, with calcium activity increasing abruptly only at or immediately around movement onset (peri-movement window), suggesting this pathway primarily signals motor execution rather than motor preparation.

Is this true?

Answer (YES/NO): NO